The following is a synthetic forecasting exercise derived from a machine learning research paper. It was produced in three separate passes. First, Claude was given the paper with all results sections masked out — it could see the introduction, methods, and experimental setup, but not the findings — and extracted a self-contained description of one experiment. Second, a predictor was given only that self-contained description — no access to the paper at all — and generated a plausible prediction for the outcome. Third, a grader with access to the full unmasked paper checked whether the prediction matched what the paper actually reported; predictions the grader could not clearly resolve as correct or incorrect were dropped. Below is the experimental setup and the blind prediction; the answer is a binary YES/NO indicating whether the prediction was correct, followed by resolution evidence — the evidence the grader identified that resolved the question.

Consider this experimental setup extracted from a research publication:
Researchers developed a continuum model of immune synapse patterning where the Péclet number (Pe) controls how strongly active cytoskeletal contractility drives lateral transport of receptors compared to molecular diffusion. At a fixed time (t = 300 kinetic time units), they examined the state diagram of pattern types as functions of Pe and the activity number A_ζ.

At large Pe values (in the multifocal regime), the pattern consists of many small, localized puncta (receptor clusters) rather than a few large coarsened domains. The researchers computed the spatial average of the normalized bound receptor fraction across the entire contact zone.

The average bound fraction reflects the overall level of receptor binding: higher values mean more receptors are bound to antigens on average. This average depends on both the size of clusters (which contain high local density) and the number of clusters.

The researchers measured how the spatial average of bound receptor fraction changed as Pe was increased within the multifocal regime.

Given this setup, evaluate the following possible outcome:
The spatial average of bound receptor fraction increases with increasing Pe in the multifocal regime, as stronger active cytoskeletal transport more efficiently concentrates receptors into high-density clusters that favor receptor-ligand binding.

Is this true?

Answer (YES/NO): NO